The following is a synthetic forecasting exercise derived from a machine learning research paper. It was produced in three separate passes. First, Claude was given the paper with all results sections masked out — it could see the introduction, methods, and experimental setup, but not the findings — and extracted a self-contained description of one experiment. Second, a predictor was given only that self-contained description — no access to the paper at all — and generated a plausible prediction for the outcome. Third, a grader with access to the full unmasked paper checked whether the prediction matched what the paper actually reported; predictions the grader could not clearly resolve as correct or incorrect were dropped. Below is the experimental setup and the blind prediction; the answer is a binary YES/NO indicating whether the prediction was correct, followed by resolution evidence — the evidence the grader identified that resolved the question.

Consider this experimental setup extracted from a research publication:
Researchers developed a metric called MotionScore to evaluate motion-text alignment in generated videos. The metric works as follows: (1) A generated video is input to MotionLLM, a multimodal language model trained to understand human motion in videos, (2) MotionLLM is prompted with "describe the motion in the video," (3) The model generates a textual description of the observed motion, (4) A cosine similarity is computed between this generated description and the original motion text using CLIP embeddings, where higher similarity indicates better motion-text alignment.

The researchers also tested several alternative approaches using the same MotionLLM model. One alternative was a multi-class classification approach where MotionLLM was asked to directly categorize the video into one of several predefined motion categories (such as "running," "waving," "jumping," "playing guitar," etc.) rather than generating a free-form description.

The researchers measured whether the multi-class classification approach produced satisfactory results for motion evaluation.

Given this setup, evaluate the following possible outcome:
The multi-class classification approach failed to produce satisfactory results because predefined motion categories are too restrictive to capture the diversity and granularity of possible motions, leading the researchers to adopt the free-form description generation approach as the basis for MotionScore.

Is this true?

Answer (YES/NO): NO